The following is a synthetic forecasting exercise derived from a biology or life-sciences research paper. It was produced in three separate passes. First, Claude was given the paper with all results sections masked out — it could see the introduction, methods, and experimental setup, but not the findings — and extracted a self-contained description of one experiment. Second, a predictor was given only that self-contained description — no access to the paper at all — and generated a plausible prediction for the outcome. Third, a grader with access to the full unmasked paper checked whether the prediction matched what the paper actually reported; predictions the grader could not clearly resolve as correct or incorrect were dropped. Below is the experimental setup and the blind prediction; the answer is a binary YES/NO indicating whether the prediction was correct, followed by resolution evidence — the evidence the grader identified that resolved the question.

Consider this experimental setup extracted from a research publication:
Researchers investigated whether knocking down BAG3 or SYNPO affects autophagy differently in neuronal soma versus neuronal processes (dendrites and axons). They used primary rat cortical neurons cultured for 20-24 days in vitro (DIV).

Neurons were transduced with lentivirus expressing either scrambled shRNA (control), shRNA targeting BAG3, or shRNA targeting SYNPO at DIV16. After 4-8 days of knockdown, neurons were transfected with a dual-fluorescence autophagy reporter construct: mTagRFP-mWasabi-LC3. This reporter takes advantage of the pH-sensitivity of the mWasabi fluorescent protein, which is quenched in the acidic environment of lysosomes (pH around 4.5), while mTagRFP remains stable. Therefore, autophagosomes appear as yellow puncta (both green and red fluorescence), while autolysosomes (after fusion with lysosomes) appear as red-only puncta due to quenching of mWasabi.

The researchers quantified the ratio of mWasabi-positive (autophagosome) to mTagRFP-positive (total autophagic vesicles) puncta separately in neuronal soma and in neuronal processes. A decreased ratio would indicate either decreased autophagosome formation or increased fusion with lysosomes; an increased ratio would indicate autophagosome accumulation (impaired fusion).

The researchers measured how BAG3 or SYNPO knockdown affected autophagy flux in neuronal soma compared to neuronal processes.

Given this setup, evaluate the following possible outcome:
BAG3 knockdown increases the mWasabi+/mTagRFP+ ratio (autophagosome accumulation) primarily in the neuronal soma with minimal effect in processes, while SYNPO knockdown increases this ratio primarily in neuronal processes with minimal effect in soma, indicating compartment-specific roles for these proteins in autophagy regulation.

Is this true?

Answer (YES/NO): NO